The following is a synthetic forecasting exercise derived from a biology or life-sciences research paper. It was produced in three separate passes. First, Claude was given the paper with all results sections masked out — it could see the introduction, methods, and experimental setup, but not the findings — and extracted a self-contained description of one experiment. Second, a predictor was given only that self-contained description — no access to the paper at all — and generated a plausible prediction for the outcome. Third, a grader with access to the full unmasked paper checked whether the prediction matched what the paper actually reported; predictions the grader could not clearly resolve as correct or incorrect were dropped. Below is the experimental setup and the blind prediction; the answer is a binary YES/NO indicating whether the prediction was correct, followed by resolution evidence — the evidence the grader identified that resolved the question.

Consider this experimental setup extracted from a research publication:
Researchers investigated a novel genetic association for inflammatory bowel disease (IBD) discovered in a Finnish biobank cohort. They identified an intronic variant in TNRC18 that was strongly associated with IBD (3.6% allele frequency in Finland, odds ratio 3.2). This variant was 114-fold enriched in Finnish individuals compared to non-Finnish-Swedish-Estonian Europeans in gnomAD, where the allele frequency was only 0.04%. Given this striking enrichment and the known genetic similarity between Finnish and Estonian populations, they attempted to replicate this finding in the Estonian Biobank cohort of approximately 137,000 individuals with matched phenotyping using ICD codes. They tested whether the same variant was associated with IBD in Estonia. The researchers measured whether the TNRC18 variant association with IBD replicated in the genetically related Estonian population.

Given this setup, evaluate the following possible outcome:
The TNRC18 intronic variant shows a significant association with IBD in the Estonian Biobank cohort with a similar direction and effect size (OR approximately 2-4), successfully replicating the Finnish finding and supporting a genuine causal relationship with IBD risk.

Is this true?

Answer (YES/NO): YES